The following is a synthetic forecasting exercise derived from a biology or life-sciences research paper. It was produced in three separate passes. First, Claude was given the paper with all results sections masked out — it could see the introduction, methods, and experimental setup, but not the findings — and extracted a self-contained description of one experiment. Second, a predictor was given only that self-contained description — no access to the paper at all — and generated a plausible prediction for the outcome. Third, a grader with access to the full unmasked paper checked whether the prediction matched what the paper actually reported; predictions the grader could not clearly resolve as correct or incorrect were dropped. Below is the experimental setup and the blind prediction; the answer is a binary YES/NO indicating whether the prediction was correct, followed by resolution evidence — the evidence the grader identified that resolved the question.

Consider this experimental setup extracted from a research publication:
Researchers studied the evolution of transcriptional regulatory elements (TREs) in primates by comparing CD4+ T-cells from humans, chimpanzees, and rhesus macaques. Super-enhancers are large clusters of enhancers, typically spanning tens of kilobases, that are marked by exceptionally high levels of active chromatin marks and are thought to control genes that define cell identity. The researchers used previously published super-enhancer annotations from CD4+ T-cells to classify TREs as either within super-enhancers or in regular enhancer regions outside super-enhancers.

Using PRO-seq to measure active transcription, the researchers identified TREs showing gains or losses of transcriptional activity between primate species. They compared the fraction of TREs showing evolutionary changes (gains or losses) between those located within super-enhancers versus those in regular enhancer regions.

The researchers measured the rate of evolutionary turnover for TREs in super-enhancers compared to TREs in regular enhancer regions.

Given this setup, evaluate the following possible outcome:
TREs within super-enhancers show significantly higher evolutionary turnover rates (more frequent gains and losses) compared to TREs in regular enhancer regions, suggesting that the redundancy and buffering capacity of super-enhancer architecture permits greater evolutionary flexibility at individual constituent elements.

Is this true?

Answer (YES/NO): NO